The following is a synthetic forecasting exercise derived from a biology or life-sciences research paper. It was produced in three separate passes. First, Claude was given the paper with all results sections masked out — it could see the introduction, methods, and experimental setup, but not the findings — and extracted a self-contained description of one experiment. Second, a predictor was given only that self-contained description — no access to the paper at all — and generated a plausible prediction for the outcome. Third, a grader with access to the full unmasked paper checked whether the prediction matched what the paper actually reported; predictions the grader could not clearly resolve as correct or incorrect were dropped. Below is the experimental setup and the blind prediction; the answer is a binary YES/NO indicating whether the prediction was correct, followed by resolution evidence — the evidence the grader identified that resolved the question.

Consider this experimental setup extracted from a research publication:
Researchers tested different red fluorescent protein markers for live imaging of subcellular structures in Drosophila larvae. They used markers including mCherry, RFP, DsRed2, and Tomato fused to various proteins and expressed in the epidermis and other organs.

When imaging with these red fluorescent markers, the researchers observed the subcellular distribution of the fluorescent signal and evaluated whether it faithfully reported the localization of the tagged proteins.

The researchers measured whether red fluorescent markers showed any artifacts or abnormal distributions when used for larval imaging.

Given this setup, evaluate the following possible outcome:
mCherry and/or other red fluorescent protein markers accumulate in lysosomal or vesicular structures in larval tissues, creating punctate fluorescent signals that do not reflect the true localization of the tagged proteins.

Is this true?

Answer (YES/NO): NO